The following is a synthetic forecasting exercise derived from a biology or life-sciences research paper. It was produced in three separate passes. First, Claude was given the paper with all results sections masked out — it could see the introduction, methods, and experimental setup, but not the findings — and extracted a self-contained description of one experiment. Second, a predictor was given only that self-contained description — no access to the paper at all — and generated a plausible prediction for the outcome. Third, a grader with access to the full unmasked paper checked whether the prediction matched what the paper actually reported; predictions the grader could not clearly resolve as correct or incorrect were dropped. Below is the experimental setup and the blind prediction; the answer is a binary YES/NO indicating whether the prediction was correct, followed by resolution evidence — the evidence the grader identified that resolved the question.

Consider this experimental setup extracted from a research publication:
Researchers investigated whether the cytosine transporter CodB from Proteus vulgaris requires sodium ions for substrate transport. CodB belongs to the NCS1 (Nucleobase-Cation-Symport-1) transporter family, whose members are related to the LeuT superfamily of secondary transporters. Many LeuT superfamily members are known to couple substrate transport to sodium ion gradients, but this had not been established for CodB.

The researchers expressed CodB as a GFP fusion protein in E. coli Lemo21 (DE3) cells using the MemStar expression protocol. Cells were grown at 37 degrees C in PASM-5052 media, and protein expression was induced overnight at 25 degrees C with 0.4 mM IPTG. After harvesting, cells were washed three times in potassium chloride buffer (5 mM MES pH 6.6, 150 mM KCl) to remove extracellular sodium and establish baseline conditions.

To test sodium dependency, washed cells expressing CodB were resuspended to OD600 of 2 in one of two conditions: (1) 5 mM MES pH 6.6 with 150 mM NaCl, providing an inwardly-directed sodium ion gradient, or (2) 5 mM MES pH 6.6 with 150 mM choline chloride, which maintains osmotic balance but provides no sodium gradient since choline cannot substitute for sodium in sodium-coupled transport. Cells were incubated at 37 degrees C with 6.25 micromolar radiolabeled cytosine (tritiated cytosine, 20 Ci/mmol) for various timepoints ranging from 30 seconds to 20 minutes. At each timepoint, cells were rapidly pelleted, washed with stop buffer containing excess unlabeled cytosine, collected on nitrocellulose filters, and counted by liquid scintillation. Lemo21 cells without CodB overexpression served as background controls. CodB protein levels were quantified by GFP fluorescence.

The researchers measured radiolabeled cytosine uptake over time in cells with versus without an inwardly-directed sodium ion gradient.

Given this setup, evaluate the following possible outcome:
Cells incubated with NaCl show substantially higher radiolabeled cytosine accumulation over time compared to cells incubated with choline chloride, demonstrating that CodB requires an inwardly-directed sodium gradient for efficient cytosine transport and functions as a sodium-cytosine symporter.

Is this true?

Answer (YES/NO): YES